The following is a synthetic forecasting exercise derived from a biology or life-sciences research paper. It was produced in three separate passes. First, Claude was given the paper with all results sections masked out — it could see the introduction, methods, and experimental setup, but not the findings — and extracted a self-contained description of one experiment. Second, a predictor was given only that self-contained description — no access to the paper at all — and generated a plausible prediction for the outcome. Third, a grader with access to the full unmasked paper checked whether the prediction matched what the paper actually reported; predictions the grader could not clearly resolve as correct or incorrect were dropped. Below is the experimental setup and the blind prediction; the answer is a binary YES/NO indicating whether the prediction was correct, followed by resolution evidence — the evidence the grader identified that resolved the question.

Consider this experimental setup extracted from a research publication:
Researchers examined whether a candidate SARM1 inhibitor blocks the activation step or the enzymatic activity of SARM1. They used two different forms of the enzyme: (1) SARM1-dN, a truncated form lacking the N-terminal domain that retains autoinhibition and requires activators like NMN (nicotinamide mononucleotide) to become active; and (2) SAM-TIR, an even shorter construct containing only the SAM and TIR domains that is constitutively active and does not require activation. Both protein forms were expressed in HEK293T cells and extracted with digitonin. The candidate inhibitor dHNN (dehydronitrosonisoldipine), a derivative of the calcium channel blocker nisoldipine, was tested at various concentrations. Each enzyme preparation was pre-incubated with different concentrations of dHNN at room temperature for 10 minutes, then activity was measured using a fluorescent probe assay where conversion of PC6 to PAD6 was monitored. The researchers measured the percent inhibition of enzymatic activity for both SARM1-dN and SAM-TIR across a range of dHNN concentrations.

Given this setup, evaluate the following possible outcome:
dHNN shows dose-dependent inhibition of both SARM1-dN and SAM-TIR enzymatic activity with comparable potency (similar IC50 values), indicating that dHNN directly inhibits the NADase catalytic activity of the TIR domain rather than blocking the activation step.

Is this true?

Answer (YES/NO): NO